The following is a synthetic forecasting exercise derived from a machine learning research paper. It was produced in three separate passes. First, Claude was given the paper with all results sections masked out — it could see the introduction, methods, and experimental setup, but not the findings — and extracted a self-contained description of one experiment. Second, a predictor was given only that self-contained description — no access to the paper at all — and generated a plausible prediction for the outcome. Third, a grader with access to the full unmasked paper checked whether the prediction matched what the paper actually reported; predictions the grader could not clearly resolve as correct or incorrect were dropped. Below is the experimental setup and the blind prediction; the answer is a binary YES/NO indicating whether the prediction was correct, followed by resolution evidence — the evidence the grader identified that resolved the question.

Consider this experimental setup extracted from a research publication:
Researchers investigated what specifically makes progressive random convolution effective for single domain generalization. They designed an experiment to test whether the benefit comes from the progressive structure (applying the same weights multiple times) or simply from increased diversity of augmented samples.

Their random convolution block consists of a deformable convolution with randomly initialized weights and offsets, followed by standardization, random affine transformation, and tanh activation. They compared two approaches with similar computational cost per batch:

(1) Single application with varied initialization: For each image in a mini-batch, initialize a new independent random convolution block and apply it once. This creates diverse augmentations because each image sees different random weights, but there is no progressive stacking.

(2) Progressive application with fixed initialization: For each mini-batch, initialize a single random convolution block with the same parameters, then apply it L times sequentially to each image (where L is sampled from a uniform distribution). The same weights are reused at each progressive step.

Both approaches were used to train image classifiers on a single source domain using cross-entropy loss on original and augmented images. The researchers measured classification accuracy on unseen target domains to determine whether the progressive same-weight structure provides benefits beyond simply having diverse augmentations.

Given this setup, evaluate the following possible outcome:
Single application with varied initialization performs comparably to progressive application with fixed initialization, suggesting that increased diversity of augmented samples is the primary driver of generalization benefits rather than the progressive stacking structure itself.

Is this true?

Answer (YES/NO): NO